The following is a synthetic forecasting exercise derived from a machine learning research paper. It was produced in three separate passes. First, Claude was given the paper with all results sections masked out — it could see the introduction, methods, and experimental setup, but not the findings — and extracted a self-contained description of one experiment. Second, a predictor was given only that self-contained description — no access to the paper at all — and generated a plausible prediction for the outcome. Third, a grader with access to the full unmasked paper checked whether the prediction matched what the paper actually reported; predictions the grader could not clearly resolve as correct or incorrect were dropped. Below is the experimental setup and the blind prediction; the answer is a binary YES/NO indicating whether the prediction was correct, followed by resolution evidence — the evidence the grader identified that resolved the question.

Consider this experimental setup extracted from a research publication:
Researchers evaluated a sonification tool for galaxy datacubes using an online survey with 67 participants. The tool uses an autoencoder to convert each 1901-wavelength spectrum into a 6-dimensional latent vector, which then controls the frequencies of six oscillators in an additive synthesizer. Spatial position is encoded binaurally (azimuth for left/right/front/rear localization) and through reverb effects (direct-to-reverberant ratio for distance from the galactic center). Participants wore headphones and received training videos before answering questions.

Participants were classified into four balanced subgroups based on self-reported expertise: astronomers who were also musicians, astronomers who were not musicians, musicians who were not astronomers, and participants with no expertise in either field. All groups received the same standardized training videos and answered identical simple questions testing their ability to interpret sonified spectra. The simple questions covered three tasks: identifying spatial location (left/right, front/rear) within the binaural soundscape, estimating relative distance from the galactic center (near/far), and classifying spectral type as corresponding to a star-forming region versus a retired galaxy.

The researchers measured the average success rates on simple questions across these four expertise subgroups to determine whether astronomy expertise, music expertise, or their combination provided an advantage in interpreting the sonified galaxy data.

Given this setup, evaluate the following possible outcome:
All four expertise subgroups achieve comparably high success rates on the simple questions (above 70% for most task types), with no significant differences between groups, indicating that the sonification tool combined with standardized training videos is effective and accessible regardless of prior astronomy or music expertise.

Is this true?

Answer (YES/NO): NO